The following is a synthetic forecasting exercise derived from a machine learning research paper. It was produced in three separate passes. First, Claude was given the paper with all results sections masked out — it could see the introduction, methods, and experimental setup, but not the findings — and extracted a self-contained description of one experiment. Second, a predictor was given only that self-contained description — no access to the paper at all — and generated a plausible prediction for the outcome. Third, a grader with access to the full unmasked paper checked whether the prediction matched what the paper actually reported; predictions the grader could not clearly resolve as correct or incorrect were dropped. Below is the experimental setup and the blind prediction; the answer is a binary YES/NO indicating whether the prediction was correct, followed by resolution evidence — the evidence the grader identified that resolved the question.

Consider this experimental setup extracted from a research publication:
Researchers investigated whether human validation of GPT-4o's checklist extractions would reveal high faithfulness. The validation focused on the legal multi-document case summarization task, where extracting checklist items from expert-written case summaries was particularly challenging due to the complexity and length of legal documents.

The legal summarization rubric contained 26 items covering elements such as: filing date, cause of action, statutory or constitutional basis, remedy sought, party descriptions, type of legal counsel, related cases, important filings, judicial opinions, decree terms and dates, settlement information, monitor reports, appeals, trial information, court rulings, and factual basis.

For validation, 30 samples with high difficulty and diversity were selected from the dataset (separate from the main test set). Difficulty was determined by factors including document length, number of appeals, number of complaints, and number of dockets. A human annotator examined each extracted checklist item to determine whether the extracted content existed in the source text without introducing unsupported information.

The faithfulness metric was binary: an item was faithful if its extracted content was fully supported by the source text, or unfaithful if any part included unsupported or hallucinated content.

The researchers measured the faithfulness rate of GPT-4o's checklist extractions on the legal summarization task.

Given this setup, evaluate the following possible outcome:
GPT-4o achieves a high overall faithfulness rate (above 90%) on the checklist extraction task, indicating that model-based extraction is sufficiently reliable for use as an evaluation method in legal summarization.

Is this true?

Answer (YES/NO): YES